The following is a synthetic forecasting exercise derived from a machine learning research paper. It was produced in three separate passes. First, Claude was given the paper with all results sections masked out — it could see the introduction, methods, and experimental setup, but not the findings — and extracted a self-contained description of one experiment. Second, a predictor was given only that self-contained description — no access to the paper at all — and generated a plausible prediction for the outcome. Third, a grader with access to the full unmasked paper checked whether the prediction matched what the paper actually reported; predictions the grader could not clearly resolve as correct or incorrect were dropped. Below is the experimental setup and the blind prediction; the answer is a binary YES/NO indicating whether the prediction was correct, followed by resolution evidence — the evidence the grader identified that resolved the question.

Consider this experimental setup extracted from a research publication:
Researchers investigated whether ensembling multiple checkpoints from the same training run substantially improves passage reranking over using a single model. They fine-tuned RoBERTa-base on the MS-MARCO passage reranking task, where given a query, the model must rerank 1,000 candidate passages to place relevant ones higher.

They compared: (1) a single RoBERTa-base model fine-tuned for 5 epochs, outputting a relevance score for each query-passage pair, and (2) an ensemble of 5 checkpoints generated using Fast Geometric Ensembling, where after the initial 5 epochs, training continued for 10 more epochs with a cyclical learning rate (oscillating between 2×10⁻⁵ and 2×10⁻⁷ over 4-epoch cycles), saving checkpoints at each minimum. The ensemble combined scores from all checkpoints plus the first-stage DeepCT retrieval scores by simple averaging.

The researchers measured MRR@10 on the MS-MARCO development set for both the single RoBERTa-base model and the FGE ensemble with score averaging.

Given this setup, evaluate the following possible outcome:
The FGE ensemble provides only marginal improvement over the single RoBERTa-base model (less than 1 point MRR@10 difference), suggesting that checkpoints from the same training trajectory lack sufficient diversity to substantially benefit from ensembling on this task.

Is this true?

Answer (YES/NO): NO